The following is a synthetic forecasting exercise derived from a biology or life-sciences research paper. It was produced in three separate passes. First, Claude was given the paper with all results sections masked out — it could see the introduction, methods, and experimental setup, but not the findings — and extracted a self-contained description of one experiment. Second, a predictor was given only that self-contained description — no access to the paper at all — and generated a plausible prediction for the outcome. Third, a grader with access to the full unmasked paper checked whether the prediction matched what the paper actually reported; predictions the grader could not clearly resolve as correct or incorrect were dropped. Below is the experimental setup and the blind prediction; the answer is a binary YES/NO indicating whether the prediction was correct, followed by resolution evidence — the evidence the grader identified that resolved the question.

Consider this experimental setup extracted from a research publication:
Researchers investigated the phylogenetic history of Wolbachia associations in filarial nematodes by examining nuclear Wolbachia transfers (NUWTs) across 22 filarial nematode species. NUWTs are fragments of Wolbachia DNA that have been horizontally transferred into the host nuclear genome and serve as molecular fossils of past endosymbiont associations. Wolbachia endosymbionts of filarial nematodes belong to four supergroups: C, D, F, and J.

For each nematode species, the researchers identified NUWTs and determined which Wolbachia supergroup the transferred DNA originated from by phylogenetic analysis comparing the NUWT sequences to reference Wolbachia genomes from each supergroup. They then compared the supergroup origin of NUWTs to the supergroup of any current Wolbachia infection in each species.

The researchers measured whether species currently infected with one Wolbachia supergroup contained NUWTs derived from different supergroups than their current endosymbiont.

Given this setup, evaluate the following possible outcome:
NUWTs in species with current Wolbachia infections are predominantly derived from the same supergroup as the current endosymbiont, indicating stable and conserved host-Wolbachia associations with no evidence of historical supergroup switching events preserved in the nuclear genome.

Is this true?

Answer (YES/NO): NO